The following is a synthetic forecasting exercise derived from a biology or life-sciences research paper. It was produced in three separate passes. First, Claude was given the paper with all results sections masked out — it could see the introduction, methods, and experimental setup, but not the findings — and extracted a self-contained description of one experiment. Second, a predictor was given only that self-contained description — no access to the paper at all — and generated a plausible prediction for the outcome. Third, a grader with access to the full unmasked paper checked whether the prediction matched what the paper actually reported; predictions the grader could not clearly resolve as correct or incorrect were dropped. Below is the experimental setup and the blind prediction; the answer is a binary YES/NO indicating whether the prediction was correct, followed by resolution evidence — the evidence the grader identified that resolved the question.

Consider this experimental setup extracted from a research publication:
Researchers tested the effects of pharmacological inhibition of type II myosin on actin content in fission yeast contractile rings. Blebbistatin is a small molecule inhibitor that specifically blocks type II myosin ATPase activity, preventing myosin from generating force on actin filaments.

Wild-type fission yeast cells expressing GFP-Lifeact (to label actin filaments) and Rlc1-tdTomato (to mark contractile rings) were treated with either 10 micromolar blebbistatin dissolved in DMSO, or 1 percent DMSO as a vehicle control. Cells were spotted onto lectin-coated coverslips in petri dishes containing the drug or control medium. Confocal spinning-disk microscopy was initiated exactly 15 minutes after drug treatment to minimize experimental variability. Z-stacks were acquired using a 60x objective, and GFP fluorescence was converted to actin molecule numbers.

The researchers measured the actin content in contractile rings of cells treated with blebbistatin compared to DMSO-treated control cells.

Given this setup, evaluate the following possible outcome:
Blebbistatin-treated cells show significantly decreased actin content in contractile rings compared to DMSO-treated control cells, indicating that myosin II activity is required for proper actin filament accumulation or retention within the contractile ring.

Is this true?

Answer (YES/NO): NO